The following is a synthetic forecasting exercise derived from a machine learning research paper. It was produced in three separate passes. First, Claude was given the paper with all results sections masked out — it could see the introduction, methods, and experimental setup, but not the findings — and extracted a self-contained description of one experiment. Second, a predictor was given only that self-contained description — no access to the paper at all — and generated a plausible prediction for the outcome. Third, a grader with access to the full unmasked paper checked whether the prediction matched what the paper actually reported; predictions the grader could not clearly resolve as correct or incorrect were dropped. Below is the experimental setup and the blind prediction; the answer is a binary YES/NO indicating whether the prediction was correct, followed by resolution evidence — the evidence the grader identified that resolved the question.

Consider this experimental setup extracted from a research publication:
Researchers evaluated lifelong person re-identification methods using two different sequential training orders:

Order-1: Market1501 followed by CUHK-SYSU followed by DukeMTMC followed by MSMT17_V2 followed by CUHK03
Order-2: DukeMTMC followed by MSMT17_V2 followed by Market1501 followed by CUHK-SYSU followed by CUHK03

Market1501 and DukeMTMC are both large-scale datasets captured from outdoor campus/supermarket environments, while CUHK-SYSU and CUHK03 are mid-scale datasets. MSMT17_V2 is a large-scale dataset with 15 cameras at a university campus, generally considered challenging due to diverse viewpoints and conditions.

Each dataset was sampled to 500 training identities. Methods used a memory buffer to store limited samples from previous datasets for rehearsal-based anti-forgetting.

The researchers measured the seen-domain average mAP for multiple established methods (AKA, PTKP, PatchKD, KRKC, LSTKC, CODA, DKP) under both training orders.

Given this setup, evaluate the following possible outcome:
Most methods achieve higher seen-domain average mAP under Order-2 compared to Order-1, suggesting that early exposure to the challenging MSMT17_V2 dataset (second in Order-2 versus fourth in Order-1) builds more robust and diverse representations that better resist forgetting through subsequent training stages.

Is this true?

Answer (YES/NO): NO